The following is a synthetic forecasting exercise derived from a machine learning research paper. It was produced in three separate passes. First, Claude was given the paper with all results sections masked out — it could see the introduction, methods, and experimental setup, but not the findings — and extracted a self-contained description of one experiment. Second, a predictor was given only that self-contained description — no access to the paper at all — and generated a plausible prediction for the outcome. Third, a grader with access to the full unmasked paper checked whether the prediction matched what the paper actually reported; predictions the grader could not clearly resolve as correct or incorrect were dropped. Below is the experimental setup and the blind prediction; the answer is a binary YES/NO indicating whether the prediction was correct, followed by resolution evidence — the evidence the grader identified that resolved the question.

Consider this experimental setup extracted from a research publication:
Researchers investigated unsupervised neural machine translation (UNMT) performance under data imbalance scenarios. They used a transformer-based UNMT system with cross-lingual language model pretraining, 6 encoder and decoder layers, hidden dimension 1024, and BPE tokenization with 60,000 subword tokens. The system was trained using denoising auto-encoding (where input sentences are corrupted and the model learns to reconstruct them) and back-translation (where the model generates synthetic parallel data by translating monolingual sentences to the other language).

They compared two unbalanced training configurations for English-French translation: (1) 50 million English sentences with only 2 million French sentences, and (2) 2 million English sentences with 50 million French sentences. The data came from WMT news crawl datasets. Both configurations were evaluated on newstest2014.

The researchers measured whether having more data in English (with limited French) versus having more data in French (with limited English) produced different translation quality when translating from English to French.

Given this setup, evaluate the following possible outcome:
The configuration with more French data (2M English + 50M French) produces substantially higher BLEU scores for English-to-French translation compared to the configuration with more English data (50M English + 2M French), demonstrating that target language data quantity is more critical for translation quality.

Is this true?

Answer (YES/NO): NO